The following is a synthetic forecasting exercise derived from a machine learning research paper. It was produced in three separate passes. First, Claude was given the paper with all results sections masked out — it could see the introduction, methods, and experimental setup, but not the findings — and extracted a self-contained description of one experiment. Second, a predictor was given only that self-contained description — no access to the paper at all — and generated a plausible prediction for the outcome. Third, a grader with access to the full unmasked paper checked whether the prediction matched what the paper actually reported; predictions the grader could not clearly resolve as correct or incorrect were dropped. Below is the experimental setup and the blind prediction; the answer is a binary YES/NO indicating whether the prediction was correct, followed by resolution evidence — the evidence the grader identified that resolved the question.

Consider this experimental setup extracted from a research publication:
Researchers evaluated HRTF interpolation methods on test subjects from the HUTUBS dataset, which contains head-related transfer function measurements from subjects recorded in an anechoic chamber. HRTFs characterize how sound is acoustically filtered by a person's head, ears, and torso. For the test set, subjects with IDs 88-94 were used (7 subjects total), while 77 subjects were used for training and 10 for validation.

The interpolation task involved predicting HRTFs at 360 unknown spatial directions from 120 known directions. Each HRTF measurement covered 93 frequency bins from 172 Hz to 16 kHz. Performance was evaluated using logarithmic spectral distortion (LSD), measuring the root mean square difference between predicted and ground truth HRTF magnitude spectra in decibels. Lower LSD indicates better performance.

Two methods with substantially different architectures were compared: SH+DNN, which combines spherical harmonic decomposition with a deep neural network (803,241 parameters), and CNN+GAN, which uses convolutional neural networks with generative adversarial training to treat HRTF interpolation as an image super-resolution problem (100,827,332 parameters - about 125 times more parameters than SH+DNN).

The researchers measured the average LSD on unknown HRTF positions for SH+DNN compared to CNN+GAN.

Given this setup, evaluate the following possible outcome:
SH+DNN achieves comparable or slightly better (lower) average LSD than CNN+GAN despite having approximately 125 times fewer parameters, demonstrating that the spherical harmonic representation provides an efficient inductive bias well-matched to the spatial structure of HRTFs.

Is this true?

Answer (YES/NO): NO